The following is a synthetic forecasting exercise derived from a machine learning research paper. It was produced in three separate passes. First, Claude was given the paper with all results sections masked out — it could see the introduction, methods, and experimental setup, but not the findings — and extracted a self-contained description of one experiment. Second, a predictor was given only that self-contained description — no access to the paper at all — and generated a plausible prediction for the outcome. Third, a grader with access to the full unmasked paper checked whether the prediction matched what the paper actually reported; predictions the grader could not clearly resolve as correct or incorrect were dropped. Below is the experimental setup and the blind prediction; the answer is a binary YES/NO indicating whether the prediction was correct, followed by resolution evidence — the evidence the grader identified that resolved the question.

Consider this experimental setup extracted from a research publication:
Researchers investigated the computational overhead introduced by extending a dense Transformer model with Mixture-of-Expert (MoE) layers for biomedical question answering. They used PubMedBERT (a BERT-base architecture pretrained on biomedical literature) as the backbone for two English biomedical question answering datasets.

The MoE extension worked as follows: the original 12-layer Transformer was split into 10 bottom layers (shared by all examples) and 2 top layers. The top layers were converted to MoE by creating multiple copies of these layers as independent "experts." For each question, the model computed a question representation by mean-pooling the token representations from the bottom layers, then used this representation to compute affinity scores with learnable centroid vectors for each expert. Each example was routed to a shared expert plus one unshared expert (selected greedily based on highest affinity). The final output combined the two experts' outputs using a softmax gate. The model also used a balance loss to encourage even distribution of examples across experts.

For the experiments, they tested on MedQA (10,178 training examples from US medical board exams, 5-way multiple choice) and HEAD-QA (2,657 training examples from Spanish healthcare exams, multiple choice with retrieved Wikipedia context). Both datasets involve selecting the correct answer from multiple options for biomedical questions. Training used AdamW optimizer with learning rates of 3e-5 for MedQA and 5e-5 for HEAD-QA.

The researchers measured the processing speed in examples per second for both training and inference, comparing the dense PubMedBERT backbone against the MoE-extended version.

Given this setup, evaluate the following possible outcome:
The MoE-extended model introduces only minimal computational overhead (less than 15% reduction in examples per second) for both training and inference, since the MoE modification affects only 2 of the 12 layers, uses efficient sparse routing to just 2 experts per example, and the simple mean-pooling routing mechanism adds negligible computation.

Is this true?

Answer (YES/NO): NO